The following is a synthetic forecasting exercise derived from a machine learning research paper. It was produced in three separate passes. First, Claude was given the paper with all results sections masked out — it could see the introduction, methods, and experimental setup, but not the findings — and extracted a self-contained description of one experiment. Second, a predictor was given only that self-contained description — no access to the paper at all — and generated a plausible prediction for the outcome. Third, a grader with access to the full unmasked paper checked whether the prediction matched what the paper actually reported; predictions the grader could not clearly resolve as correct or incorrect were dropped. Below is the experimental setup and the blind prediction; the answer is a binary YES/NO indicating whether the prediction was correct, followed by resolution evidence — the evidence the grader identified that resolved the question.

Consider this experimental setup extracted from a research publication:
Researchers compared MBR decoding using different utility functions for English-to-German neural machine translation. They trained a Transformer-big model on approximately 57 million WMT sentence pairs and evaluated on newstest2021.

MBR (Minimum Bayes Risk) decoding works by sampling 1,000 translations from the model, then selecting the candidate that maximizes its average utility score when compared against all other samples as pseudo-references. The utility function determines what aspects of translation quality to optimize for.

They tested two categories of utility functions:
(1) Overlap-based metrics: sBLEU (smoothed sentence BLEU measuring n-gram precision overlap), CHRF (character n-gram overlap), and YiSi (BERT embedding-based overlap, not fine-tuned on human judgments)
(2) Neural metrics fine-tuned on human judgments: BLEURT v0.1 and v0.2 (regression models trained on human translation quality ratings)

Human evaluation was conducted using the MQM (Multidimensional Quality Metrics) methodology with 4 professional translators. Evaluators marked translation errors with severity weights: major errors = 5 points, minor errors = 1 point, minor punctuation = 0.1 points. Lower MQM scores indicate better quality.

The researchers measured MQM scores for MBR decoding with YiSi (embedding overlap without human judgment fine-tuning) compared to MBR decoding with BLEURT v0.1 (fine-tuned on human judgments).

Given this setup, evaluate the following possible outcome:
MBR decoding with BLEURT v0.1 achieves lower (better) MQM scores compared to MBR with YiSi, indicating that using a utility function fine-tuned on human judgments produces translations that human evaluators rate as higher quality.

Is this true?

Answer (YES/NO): YES